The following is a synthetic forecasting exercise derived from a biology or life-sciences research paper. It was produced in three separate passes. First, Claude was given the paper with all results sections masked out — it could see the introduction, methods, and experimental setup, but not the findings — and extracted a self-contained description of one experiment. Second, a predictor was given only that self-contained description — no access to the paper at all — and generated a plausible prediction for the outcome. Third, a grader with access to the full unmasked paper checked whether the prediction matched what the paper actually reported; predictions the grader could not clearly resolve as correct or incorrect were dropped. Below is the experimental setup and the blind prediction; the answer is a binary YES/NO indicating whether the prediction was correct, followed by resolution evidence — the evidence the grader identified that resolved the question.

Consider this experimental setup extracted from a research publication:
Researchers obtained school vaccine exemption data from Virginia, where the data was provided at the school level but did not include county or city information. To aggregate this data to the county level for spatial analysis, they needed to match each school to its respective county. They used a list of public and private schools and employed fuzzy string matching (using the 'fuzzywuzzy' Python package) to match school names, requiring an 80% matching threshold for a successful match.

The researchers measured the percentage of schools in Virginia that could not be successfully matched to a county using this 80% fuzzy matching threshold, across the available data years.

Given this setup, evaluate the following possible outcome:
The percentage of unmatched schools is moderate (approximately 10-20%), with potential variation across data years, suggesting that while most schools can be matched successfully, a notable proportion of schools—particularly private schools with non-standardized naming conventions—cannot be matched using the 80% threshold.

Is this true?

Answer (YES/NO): NO